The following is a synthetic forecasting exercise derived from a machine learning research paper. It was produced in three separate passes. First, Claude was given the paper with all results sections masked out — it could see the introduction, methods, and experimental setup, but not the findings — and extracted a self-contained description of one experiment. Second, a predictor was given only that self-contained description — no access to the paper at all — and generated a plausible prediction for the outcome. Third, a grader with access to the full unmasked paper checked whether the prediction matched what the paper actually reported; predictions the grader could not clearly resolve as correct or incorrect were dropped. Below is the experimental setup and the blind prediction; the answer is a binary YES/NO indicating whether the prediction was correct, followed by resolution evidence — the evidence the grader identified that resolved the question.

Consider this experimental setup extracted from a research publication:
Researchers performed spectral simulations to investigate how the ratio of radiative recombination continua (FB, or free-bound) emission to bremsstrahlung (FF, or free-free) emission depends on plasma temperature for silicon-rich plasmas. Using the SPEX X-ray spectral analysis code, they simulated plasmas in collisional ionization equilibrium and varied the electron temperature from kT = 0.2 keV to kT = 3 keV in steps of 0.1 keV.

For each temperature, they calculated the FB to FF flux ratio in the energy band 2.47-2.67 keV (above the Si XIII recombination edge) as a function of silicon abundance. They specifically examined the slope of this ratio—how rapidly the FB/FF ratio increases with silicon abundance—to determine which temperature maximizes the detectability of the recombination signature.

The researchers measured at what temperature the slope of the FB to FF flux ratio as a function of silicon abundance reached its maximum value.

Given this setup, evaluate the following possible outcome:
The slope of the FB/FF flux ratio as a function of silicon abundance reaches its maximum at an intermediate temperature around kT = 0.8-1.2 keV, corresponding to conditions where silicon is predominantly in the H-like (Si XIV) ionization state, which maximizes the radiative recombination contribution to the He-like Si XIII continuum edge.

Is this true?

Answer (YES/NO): YES